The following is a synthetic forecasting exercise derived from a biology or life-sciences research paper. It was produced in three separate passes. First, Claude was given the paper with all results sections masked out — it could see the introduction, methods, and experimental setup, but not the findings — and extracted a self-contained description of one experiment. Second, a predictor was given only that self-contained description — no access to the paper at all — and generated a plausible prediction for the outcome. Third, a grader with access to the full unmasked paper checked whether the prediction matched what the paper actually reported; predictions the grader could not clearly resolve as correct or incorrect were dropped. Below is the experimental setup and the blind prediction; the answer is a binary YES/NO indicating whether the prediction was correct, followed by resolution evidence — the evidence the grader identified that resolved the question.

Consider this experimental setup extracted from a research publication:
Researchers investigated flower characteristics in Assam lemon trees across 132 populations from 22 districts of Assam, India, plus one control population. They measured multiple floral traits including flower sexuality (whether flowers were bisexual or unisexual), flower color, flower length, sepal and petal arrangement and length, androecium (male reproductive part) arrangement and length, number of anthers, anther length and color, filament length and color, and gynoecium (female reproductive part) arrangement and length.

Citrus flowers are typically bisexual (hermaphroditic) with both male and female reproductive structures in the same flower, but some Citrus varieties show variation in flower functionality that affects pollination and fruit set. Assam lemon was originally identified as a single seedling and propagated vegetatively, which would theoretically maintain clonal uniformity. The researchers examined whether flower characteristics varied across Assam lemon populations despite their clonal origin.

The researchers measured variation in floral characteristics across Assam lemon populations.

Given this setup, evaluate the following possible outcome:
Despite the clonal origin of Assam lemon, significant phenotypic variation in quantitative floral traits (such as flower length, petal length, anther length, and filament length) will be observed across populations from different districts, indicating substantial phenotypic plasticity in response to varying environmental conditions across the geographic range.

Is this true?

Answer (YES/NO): NO